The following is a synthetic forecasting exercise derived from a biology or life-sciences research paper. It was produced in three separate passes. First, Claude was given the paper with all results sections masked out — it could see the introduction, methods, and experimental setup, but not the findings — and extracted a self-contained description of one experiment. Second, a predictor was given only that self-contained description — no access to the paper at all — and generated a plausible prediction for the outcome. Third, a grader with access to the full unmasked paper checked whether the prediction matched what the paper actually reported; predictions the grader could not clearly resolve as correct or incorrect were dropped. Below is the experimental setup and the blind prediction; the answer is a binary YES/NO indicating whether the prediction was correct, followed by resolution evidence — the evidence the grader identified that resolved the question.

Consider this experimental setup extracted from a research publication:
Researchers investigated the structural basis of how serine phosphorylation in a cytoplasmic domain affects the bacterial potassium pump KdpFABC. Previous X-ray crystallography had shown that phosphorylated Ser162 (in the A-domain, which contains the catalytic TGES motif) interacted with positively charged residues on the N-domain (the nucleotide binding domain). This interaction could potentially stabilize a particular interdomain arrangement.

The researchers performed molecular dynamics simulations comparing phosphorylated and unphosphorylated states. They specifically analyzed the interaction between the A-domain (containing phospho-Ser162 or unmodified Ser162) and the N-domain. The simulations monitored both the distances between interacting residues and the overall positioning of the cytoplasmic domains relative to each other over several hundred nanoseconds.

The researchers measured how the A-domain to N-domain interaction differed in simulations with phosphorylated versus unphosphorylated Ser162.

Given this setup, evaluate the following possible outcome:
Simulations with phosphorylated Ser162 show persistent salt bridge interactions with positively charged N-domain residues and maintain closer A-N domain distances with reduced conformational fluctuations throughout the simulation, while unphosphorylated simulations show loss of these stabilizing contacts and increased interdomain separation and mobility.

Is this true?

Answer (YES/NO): NO